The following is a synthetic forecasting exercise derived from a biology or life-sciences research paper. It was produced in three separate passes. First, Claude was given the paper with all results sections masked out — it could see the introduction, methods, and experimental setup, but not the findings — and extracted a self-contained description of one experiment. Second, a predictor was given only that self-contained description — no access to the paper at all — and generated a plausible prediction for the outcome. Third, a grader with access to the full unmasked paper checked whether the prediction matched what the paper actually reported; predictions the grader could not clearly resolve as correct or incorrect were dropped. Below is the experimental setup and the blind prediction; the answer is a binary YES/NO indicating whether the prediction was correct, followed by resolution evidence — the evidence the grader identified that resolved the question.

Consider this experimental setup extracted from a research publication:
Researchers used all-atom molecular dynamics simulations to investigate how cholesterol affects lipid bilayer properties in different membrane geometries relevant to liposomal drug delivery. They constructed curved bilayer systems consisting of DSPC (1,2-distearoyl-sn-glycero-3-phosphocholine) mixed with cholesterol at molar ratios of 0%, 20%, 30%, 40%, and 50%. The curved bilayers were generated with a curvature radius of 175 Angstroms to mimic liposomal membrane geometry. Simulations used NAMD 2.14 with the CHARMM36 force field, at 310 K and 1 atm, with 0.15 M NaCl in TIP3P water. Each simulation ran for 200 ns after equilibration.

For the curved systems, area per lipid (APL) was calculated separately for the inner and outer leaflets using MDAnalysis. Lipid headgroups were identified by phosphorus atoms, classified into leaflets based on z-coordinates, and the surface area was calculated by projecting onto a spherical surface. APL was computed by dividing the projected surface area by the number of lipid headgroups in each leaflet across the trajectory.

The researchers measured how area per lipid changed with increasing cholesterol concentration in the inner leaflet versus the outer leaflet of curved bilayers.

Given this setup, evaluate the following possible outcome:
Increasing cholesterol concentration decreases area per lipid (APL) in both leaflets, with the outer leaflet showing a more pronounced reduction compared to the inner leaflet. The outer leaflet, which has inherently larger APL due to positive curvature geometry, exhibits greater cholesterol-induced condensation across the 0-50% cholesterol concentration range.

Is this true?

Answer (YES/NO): NO